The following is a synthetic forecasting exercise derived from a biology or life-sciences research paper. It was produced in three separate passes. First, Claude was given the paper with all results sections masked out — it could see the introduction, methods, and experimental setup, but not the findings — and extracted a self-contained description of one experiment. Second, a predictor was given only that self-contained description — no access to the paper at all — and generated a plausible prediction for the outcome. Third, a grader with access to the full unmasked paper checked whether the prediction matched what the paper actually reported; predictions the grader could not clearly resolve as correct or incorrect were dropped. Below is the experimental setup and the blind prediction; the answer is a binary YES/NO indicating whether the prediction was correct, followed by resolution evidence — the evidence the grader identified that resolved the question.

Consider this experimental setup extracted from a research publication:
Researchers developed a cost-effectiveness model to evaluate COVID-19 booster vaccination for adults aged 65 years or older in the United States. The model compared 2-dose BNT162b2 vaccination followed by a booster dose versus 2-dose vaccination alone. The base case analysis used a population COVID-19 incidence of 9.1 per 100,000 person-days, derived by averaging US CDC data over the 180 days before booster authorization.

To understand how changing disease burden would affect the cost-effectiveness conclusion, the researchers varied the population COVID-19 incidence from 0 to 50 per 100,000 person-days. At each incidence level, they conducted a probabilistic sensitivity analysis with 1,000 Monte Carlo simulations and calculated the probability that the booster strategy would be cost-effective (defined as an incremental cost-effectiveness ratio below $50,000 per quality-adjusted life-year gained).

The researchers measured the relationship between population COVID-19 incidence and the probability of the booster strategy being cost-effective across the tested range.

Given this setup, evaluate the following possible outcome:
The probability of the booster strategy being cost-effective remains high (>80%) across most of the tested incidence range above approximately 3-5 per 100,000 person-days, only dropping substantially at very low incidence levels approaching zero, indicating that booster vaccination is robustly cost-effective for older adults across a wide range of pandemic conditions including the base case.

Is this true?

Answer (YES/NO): NO